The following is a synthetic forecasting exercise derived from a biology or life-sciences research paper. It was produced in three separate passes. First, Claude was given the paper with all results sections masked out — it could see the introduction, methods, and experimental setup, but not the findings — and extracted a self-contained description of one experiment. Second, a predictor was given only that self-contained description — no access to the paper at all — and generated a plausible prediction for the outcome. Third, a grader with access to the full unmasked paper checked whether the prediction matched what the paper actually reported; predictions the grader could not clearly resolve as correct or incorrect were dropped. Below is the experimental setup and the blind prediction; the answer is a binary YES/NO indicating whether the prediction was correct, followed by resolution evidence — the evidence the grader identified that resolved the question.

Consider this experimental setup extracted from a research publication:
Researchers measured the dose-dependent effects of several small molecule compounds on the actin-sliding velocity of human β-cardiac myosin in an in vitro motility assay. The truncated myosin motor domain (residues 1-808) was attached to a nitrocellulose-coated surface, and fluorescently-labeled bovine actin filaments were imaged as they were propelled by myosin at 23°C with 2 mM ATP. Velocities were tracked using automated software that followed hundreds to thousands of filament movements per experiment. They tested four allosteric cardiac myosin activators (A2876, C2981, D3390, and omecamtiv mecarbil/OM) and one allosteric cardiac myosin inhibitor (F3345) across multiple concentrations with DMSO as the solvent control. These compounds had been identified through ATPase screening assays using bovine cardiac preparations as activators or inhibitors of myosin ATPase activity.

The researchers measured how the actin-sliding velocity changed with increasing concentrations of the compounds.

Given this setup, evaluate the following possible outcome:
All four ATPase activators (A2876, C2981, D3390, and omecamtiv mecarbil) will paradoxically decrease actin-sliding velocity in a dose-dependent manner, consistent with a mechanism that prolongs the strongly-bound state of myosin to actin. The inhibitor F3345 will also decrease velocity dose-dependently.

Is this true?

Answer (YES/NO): NO